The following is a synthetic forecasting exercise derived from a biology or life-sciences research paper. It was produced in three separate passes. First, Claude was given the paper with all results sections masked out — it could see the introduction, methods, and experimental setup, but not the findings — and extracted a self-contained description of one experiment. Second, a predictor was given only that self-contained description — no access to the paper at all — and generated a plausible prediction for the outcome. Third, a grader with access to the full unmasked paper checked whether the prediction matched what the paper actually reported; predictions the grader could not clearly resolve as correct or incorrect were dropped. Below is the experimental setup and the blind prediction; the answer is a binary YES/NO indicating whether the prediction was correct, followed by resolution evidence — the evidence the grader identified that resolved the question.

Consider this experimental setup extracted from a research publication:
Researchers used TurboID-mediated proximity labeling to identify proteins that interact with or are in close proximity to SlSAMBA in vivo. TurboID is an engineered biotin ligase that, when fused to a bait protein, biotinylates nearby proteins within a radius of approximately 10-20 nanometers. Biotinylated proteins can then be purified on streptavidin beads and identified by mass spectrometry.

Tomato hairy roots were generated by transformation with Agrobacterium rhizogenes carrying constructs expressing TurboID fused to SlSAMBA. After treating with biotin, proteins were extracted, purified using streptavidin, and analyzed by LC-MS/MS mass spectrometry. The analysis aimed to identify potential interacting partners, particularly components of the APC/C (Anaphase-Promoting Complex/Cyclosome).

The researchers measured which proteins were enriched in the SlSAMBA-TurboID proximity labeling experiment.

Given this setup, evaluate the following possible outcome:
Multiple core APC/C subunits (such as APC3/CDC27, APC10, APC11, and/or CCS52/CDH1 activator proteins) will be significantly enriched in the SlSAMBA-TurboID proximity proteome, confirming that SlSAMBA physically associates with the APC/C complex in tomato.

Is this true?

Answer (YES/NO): NO